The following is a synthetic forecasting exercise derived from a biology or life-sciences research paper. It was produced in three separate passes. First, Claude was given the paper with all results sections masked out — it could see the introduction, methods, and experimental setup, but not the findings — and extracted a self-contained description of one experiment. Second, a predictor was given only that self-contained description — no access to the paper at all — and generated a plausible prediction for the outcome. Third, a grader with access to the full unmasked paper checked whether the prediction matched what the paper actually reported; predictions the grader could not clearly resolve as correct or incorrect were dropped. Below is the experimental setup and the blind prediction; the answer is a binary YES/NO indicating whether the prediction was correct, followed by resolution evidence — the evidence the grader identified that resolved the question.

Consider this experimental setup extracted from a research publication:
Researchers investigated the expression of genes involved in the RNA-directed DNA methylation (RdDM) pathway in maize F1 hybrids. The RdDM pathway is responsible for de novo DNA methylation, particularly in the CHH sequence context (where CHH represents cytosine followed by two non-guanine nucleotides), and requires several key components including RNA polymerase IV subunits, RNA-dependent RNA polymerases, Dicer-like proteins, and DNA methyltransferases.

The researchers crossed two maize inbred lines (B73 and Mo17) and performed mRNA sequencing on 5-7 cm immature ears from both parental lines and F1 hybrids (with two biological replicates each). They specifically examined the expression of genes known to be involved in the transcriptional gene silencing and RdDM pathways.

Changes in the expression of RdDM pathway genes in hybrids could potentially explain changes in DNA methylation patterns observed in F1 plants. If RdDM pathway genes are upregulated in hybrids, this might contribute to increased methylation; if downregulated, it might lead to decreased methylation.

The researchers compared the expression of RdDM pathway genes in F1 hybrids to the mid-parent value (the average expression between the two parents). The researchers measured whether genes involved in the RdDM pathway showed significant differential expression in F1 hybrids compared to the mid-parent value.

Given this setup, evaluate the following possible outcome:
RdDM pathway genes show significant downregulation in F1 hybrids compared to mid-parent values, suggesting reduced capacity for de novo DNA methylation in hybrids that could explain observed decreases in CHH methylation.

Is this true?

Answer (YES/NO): NO